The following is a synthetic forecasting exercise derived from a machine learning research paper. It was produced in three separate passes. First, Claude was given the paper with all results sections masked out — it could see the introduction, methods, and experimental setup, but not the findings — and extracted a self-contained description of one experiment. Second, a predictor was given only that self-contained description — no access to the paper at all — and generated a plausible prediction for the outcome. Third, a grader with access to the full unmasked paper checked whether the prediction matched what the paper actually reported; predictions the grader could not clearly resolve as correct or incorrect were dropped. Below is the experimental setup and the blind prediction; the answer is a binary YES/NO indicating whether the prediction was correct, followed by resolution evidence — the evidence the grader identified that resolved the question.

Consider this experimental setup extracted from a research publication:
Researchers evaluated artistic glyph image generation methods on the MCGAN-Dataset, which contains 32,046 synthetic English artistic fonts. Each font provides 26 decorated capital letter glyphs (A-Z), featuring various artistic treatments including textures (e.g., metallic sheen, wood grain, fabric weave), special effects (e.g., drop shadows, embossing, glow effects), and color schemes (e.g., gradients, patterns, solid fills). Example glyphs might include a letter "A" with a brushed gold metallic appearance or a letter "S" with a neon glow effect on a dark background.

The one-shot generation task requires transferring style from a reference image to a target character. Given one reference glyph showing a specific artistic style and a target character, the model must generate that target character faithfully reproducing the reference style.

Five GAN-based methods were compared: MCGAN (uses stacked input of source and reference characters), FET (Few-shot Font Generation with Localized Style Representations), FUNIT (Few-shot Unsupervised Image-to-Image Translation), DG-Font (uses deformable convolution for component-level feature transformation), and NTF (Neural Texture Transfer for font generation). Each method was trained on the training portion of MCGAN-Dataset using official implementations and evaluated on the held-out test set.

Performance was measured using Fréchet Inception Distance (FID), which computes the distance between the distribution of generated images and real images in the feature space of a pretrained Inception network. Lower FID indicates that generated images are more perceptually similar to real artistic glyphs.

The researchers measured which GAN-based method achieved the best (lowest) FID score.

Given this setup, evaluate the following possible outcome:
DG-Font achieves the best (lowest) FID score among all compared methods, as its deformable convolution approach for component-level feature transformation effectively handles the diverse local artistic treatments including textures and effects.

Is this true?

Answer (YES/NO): NO